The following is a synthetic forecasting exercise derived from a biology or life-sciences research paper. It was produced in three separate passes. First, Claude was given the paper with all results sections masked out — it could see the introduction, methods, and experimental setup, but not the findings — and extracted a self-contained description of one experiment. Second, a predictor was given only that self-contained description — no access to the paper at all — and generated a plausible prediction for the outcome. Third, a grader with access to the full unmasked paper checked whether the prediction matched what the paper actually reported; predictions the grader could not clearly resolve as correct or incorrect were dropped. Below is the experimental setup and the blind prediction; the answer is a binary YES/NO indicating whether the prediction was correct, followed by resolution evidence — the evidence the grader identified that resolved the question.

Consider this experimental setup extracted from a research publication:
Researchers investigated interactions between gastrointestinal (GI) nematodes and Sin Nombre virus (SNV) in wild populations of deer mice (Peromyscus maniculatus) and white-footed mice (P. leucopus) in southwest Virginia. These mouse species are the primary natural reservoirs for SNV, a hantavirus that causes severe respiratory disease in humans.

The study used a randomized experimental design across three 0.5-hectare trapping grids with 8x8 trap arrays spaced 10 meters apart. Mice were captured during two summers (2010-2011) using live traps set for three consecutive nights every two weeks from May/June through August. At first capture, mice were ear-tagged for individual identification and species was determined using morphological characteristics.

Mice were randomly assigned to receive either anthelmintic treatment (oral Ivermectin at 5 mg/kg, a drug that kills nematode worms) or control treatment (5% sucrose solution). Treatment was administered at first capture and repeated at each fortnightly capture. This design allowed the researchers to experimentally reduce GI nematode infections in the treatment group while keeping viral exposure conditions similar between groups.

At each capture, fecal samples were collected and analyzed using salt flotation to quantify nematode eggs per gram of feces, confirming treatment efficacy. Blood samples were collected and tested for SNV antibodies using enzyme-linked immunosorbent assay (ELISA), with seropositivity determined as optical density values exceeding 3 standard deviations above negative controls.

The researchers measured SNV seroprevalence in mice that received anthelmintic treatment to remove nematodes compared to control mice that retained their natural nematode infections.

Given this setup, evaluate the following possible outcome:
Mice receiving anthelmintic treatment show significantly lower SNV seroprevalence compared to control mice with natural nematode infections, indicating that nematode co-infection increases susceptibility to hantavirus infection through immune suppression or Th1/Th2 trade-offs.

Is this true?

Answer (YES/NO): NO